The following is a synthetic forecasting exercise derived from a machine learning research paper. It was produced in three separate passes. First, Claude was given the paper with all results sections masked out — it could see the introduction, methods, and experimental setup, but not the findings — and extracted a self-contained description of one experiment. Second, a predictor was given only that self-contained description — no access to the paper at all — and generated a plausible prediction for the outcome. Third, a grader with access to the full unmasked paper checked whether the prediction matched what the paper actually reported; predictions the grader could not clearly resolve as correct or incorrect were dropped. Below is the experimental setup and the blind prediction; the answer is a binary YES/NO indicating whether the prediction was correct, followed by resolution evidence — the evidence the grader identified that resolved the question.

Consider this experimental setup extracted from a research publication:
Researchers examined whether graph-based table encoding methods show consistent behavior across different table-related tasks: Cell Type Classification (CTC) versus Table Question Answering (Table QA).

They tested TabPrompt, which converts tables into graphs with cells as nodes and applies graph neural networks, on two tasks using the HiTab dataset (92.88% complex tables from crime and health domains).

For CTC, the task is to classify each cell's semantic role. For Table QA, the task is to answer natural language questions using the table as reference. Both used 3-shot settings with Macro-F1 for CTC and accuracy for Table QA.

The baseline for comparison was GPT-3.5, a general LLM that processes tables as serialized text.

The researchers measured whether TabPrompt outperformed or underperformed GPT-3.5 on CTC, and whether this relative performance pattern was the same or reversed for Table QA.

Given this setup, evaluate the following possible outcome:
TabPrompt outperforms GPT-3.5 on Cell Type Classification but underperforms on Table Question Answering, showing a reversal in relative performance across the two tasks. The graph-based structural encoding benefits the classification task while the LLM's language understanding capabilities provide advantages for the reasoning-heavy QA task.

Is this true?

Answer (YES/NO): YES